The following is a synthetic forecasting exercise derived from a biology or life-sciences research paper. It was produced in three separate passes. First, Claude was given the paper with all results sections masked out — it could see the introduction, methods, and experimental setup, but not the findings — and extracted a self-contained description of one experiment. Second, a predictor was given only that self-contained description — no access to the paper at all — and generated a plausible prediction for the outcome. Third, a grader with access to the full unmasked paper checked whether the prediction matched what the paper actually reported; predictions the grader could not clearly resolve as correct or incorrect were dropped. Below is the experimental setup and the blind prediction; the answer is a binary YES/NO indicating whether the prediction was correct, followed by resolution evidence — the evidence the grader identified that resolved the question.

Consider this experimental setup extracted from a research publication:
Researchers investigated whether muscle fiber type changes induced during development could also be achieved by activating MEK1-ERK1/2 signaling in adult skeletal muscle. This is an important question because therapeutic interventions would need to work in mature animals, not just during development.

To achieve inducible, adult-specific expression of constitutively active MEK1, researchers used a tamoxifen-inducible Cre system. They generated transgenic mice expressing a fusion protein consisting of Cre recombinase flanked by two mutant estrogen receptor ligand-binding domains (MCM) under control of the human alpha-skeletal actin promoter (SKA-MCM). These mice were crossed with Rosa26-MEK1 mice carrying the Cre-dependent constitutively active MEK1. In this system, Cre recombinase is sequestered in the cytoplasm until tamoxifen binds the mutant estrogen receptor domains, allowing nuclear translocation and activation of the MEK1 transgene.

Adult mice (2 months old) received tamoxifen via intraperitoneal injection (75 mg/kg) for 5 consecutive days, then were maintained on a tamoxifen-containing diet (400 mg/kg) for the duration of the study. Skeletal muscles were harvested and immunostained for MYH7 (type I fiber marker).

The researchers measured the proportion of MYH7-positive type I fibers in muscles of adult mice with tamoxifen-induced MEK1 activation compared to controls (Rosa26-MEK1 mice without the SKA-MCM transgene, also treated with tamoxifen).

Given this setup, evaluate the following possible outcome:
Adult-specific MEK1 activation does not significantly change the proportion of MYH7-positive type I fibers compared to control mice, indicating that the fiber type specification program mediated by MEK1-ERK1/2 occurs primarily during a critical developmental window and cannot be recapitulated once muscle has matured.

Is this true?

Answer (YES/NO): NO